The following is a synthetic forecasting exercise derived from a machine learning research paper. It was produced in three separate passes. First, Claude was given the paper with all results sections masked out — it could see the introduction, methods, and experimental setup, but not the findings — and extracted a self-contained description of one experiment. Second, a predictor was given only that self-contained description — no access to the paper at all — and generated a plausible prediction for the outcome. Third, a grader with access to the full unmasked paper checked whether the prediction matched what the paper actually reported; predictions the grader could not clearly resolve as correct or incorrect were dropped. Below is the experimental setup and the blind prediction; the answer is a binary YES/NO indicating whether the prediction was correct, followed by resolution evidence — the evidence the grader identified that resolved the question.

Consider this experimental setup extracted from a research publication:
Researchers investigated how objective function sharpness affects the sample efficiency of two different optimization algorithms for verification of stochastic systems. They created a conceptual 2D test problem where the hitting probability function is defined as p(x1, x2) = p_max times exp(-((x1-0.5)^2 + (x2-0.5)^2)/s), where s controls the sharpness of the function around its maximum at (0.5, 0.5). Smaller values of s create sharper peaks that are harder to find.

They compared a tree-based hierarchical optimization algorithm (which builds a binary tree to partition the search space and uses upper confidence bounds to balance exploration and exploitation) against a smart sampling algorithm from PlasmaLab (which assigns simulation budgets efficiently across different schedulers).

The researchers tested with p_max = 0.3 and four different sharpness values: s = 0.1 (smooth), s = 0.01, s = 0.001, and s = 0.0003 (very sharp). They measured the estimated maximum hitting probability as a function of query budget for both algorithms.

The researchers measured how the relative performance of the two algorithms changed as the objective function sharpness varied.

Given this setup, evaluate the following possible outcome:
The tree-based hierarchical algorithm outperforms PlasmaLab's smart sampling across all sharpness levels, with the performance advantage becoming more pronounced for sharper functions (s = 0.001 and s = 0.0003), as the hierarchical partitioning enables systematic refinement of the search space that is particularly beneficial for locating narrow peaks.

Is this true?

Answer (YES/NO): NO